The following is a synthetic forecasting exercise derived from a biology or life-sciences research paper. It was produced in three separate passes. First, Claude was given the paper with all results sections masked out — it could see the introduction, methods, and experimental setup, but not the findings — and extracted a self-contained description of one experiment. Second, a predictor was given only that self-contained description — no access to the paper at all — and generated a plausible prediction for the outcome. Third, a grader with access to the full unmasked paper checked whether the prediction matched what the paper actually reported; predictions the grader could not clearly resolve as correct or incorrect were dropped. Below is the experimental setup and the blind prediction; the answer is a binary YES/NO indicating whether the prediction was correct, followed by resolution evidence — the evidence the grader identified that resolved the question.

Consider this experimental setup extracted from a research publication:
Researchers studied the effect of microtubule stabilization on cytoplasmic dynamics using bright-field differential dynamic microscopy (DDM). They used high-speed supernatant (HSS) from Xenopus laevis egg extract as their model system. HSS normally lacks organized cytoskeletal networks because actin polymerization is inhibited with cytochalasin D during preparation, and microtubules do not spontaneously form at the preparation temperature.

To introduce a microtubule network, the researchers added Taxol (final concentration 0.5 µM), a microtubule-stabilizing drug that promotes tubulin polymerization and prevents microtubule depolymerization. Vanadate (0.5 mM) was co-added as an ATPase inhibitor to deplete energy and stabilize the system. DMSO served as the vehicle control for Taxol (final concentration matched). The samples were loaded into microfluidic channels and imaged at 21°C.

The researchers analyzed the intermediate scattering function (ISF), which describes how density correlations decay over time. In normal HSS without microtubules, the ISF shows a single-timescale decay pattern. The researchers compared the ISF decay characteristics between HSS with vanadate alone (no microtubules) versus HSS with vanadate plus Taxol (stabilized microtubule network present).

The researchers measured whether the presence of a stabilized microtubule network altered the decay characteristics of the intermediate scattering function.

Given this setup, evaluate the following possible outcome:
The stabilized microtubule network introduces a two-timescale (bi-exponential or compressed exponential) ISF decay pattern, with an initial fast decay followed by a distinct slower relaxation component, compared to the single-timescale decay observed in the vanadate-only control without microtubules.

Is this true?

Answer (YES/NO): YES